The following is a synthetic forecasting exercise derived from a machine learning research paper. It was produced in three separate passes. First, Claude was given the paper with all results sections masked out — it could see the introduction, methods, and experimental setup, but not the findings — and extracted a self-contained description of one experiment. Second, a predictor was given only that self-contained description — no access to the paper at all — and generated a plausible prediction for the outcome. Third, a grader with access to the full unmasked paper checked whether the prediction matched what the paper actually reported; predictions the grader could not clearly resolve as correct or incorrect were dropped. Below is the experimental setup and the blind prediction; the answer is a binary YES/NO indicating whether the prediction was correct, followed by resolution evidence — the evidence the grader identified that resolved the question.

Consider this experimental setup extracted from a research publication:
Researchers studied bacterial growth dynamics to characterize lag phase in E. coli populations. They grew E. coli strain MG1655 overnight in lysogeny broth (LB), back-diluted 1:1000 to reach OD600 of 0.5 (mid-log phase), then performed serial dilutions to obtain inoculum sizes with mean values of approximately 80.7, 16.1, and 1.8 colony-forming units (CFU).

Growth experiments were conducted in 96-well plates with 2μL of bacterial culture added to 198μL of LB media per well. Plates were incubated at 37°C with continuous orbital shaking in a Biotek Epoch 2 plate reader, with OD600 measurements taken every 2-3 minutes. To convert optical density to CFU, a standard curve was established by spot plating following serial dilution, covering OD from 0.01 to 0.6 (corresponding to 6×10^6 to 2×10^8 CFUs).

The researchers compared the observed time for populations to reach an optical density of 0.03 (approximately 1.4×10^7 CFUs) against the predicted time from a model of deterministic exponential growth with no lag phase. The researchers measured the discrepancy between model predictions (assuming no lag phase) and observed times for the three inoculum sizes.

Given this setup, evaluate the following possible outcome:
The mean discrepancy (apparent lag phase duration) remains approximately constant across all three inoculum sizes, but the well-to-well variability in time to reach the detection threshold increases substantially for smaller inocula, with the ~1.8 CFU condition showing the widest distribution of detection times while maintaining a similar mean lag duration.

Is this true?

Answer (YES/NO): NO